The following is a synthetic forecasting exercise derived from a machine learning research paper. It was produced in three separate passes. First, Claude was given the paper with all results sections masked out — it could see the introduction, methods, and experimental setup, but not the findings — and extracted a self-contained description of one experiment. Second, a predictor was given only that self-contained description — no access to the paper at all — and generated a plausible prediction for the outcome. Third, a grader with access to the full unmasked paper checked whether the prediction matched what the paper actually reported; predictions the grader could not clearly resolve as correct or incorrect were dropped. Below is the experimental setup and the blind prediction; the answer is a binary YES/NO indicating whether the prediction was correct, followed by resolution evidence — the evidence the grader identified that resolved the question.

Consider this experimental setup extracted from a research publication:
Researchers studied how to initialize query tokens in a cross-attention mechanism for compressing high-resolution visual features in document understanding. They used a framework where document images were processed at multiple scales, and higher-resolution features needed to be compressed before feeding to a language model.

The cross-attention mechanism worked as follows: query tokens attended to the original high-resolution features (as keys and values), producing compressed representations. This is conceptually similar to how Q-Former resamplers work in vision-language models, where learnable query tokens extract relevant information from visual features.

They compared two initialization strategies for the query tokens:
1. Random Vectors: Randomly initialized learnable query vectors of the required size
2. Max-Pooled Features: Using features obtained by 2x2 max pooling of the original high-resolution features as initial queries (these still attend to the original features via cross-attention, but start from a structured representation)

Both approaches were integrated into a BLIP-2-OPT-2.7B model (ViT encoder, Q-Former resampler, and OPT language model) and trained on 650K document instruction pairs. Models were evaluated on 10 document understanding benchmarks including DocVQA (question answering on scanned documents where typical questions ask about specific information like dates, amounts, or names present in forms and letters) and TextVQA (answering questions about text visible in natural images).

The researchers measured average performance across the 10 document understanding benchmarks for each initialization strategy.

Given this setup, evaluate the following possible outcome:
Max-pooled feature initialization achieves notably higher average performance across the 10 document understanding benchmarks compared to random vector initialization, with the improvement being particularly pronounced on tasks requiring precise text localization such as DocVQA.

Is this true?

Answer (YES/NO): NO